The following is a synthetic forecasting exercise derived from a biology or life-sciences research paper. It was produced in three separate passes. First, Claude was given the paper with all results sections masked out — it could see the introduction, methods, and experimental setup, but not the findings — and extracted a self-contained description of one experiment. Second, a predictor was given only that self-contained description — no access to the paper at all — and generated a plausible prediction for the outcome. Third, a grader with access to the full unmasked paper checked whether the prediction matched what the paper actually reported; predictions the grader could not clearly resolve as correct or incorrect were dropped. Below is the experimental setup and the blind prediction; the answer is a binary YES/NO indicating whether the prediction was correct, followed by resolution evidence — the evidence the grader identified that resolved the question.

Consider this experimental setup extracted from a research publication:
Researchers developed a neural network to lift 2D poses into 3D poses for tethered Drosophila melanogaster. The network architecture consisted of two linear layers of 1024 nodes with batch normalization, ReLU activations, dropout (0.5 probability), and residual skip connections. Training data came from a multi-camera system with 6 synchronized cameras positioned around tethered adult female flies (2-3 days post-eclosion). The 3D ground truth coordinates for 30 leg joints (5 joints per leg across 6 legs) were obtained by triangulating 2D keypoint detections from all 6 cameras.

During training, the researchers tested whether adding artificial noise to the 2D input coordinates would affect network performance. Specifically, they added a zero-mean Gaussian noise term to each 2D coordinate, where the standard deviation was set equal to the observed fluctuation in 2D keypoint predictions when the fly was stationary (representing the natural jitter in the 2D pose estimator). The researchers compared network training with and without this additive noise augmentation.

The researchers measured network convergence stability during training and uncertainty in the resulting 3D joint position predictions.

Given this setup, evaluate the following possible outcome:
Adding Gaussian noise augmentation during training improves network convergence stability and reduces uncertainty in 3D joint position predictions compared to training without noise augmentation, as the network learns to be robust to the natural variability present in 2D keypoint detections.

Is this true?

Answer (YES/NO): YES